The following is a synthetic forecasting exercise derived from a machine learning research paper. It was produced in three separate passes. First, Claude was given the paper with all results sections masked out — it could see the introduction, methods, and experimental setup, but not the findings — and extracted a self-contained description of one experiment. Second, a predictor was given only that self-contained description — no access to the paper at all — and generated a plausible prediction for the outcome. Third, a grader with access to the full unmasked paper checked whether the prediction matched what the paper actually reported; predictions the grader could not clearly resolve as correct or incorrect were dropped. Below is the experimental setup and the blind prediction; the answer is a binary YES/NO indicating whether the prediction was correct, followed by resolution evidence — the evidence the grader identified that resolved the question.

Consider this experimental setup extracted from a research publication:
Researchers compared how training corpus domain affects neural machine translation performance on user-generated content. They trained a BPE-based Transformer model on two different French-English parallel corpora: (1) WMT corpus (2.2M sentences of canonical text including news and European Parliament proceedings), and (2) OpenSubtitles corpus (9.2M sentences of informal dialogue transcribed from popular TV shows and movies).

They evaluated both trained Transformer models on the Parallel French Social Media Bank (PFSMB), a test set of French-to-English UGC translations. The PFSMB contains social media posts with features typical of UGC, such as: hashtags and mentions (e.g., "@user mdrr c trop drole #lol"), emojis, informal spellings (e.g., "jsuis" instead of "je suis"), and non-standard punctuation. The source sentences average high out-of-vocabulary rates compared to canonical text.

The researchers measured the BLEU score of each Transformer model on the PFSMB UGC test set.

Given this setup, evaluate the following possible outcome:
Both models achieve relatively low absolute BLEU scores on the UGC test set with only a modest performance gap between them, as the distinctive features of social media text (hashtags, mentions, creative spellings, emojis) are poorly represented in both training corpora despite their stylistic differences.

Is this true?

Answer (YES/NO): NO